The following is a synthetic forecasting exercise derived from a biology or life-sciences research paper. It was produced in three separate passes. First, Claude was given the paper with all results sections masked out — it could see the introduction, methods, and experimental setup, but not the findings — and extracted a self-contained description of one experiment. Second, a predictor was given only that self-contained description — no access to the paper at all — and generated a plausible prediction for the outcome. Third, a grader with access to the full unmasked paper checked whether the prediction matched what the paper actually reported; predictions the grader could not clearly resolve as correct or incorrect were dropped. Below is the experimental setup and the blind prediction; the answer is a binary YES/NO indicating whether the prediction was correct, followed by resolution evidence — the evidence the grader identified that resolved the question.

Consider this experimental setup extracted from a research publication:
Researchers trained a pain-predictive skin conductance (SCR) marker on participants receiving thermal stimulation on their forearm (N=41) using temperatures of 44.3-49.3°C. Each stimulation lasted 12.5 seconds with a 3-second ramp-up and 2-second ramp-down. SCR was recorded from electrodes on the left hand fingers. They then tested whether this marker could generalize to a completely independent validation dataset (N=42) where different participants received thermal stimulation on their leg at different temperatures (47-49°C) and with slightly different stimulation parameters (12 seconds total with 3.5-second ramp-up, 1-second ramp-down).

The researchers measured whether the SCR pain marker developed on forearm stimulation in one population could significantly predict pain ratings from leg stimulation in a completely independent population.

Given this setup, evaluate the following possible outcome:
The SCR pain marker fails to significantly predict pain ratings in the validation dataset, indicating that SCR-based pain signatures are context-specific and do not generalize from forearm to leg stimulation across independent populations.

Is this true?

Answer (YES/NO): NO